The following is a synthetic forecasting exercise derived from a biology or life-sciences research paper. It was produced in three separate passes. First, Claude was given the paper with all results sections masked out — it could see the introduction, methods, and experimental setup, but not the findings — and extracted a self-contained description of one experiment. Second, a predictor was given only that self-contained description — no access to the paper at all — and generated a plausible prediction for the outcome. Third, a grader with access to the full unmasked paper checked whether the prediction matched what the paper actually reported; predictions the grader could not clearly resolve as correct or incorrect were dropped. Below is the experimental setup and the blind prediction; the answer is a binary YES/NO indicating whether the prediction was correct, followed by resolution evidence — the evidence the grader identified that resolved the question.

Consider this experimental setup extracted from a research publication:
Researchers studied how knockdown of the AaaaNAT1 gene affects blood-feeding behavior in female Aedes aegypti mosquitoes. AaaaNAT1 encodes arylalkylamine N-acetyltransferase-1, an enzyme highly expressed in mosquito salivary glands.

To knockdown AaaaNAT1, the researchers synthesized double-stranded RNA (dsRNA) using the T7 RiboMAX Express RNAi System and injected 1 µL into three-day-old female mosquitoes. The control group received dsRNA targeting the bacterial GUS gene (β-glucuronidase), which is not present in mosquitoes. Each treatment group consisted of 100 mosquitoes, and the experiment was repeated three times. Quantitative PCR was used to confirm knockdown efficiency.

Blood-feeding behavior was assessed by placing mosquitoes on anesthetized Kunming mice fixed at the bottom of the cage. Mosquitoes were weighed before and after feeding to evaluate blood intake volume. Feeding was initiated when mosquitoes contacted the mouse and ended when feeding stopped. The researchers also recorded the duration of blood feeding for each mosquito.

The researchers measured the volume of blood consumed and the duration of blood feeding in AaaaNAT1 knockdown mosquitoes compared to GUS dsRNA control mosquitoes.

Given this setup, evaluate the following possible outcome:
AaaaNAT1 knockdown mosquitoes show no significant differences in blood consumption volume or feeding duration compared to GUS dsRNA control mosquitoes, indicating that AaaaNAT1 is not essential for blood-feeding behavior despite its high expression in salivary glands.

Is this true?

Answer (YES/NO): NO